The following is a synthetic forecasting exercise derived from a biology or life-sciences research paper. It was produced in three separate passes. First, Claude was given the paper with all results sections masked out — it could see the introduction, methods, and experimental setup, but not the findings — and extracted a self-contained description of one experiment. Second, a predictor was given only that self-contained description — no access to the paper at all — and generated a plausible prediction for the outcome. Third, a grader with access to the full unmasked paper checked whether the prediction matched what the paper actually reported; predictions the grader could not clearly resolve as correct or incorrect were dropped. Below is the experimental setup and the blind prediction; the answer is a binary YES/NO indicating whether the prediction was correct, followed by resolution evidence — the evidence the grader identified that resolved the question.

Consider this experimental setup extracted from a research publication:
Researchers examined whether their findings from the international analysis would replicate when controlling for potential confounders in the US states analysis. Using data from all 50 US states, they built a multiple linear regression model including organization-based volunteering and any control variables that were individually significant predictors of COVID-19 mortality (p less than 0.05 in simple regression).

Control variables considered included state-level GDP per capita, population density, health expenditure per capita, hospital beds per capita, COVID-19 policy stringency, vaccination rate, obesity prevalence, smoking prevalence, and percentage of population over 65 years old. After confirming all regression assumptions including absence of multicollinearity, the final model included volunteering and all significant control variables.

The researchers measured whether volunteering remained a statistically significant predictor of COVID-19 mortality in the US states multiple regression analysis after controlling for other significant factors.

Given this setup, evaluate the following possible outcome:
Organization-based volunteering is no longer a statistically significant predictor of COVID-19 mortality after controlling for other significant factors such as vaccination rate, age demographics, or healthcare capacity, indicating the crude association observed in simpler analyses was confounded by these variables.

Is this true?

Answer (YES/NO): NO